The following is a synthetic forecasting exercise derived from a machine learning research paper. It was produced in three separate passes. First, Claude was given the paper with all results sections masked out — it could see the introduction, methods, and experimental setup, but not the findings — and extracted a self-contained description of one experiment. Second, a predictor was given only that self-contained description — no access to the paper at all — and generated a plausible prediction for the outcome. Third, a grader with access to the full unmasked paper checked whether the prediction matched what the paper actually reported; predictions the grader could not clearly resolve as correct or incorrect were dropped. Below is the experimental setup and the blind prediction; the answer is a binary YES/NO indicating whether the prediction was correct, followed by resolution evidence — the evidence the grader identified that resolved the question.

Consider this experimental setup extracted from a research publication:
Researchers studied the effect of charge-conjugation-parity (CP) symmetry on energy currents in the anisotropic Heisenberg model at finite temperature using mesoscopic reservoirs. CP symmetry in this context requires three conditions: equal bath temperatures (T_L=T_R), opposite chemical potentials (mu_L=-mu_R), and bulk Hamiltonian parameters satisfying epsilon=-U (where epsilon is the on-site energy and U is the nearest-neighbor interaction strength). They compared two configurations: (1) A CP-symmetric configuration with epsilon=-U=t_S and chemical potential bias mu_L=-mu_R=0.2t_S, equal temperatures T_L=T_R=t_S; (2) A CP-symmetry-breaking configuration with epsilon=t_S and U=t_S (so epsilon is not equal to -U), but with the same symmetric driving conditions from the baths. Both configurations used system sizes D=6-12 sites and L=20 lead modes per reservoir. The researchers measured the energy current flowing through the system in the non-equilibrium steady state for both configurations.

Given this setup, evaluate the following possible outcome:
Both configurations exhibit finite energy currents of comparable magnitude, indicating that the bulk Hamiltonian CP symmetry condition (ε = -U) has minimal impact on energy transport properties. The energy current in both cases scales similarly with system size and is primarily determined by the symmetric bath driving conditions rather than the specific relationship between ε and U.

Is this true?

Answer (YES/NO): NO